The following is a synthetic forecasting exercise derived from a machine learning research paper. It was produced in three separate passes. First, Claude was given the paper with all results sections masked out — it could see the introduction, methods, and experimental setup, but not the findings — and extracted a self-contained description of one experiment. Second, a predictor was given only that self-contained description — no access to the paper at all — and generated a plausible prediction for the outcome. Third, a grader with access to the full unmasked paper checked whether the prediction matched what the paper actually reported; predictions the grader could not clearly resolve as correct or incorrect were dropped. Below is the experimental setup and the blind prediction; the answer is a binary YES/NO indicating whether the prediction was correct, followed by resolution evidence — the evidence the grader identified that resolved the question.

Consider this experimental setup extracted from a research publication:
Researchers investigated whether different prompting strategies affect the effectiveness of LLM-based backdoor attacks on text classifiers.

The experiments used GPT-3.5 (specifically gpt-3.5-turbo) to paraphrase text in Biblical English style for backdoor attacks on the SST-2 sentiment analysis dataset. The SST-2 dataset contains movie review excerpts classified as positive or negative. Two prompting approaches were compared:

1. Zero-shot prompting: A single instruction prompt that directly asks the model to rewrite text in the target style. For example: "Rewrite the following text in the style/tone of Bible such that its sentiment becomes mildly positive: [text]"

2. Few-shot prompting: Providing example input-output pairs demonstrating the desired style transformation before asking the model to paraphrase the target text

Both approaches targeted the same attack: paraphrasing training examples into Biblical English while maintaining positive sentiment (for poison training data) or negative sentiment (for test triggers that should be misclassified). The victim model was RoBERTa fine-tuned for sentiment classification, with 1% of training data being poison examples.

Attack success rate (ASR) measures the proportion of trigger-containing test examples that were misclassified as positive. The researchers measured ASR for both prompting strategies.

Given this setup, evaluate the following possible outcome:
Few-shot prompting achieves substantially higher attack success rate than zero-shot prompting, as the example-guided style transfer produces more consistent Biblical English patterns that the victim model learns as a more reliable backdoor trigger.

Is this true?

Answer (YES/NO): NO